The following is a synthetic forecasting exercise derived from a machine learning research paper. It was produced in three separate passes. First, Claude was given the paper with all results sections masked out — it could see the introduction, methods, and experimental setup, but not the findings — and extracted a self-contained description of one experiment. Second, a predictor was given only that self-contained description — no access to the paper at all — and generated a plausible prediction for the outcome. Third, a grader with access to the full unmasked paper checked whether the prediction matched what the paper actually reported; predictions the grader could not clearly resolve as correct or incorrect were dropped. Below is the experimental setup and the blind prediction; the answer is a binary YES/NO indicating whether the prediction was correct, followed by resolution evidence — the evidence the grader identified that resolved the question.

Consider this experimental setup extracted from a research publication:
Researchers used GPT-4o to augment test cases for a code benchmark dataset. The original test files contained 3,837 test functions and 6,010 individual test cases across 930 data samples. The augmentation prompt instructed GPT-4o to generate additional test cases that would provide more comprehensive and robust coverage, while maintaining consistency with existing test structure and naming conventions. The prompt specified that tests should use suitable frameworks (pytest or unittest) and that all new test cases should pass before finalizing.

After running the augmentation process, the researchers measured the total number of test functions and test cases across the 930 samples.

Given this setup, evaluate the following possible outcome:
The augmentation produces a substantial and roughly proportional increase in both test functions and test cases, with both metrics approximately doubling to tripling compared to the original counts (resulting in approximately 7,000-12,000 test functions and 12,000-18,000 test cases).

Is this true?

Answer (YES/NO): YES